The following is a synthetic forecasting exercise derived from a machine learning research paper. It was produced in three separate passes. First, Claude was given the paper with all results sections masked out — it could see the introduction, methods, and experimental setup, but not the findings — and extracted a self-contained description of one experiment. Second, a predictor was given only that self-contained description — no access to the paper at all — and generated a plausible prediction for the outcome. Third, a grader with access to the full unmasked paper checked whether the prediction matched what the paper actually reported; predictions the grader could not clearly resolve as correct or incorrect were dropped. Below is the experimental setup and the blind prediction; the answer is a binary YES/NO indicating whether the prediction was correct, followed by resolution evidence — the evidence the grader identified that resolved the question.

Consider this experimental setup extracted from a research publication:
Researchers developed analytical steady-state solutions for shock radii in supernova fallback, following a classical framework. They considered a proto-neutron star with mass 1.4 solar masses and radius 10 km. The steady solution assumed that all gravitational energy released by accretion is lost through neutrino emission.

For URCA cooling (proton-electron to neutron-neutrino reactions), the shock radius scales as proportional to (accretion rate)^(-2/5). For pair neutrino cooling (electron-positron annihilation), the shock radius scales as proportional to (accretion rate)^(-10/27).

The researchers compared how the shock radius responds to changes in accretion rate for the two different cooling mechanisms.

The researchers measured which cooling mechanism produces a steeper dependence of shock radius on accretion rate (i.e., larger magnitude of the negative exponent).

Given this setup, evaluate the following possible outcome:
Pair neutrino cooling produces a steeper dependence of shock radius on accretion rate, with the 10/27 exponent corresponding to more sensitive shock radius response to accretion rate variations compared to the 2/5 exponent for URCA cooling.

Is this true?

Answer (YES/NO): NO